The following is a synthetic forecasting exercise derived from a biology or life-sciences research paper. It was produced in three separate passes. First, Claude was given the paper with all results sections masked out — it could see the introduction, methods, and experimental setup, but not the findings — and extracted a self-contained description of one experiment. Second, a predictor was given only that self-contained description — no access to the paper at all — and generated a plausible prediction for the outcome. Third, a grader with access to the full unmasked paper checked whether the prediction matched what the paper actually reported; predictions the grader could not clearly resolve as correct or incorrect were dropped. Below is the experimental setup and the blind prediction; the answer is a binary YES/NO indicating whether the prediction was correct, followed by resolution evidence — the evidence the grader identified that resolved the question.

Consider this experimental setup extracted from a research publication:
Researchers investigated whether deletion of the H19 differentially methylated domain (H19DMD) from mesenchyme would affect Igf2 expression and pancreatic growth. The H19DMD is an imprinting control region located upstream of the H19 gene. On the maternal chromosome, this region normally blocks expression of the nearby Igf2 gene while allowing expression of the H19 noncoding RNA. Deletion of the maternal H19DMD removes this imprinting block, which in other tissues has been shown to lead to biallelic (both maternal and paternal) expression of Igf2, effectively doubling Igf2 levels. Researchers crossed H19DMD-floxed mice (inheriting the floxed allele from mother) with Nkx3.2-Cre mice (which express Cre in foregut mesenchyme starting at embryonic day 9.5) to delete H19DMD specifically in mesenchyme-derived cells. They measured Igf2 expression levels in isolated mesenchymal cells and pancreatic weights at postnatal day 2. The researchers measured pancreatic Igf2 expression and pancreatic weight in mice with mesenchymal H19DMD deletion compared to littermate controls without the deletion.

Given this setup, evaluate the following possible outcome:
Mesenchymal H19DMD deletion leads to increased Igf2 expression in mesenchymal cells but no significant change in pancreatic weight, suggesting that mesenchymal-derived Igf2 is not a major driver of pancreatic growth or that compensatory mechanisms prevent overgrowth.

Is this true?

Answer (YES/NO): NO